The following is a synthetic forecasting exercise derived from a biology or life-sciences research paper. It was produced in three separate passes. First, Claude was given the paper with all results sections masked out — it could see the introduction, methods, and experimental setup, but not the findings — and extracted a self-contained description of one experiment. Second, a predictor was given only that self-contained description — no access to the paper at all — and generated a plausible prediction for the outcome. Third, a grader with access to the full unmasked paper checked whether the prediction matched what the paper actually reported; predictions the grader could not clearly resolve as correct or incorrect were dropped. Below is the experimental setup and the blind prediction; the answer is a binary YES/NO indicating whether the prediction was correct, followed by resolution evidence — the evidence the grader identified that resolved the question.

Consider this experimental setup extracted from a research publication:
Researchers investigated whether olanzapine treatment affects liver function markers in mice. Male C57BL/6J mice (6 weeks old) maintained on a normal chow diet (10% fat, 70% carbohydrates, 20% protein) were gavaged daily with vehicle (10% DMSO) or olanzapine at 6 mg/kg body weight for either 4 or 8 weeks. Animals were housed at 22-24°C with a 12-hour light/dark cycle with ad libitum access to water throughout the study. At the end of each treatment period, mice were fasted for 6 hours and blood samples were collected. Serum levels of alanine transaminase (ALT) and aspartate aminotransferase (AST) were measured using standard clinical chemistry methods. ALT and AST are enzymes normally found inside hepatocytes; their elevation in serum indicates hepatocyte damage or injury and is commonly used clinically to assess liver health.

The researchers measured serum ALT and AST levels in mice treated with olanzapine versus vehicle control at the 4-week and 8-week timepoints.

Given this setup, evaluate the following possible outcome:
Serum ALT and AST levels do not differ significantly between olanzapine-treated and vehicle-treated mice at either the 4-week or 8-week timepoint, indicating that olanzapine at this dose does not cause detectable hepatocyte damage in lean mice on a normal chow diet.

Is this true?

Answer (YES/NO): NO